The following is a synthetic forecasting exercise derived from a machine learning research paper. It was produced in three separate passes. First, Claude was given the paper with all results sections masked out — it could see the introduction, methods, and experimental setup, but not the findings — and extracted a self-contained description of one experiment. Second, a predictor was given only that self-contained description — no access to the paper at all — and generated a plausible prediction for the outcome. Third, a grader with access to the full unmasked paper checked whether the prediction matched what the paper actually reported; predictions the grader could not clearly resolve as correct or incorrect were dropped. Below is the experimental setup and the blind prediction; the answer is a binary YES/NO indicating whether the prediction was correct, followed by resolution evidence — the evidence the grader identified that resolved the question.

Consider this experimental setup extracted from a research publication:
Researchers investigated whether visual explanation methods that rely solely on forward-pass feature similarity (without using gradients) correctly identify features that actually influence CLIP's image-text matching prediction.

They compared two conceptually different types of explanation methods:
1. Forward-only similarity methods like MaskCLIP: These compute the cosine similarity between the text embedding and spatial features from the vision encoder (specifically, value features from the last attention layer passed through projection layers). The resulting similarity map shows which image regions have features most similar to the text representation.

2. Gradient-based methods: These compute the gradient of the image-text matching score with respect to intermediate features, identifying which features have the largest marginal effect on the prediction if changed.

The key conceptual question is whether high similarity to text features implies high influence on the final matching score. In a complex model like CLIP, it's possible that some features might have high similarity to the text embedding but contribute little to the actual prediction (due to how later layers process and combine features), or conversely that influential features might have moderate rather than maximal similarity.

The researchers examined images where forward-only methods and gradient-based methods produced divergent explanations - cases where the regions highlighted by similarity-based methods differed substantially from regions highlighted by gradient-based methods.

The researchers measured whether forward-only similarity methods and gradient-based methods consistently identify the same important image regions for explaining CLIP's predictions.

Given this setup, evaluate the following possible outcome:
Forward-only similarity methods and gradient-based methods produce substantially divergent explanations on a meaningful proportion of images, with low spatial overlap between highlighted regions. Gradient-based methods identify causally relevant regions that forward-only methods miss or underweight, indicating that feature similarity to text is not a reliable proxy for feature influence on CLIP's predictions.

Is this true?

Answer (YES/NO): NO